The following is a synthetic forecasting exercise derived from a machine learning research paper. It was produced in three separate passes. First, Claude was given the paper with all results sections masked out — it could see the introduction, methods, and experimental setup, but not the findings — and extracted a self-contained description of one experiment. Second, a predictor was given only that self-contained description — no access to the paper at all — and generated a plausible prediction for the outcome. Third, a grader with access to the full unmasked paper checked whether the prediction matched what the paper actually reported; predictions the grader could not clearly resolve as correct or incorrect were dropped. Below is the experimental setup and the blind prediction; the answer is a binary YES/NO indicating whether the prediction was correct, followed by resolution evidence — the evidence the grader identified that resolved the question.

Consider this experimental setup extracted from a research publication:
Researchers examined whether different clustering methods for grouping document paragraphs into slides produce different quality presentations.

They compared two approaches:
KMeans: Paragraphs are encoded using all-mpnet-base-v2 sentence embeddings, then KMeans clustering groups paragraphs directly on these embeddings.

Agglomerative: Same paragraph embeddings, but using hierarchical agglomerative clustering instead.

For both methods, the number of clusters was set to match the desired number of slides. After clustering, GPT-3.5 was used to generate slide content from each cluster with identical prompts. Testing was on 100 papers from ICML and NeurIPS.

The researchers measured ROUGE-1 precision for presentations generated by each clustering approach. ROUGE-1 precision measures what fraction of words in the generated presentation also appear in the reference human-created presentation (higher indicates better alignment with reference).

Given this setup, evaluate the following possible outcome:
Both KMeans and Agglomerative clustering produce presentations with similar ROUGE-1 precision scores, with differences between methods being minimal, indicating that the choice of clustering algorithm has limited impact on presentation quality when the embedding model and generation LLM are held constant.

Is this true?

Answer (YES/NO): NO